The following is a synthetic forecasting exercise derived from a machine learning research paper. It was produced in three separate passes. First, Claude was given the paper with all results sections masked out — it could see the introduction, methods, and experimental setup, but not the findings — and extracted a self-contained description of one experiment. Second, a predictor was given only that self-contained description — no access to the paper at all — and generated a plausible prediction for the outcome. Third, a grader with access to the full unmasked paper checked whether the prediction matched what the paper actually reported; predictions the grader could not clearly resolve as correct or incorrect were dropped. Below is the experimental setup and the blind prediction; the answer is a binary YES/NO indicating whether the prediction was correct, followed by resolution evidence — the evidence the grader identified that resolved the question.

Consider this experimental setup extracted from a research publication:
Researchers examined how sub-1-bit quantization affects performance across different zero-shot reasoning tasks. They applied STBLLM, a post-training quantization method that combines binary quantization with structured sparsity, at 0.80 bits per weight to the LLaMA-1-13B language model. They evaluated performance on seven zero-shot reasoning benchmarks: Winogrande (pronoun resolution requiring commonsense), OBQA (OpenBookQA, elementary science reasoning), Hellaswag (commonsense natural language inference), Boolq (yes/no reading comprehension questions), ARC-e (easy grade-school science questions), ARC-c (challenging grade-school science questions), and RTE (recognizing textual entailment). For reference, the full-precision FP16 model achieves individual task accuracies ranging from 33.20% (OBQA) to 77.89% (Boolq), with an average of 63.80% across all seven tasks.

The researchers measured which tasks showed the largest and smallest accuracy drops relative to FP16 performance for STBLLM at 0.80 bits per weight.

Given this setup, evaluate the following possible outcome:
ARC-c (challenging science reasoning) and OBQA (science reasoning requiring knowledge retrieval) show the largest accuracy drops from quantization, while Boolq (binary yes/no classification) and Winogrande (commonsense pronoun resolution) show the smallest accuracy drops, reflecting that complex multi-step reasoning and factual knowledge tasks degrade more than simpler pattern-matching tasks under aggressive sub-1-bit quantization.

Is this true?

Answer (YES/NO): NO